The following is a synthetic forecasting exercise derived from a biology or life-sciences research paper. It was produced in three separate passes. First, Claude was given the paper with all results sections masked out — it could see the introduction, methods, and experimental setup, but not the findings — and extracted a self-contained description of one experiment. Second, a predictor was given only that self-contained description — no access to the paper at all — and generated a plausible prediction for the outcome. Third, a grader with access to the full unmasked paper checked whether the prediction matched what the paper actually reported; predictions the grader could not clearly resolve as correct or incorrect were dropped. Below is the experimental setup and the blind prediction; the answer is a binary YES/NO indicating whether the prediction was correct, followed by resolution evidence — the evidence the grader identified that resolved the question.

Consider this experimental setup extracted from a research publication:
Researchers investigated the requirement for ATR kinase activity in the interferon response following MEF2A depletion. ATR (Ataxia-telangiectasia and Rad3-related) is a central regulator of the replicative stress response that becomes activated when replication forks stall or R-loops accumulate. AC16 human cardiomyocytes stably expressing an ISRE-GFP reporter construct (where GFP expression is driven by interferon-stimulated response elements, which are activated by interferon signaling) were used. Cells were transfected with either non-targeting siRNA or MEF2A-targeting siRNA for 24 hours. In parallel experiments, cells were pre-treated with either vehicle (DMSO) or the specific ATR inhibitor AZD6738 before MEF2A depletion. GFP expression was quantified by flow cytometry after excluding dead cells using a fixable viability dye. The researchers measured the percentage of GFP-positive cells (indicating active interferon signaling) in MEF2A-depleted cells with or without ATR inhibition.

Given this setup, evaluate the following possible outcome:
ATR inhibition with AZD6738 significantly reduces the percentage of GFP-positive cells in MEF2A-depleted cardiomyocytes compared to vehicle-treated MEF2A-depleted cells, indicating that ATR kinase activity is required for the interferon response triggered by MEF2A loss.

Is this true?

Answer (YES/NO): YES